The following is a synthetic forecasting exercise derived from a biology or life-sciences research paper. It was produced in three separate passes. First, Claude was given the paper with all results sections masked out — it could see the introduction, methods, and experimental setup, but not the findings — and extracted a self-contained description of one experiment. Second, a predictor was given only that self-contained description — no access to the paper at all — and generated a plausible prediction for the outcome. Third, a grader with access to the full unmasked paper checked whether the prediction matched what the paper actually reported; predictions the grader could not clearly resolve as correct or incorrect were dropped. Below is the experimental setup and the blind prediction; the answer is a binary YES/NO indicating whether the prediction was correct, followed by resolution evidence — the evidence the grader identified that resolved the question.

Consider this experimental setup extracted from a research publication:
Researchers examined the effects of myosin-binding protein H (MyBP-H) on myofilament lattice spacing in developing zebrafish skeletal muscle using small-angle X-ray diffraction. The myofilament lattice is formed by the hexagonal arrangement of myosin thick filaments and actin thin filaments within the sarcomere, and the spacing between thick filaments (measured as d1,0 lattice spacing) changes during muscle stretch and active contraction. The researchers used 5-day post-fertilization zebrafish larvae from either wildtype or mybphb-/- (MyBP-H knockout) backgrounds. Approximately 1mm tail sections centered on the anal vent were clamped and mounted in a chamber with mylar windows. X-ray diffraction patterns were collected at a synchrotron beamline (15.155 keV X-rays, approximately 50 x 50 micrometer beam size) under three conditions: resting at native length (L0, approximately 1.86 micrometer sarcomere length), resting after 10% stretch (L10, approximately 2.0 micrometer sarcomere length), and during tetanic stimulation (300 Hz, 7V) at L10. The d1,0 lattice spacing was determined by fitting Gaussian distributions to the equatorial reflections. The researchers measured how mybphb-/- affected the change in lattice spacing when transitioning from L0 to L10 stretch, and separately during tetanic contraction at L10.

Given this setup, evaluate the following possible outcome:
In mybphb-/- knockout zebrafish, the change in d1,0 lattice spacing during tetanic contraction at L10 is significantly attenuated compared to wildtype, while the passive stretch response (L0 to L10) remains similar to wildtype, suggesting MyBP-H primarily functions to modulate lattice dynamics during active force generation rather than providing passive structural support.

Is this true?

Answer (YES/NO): NO